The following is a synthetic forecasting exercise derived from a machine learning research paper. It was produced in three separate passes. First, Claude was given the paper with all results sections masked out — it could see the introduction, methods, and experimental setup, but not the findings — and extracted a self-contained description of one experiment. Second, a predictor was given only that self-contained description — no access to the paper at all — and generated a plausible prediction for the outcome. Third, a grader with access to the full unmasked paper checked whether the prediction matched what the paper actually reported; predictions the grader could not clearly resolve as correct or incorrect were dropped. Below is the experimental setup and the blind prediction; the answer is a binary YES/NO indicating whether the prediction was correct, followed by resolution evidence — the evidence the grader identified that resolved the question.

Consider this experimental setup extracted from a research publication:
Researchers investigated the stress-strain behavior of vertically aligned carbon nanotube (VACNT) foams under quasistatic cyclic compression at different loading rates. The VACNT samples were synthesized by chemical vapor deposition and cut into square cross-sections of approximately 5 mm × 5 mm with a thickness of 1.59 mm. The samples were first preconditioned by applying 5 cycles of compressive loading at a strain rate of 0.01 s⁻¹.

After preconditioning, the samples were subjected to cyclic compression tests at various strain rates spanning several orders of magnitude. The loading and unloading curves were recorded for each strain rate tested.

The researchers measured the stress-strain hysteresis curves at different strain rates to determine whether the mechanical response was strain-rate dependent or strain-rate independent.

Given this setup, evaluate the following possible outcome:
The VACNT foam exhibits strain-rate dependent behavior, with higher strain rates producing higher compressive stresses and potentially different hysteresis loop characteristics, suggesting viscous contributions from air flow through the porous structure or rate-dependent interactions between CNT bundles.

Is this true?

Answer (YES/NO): NO